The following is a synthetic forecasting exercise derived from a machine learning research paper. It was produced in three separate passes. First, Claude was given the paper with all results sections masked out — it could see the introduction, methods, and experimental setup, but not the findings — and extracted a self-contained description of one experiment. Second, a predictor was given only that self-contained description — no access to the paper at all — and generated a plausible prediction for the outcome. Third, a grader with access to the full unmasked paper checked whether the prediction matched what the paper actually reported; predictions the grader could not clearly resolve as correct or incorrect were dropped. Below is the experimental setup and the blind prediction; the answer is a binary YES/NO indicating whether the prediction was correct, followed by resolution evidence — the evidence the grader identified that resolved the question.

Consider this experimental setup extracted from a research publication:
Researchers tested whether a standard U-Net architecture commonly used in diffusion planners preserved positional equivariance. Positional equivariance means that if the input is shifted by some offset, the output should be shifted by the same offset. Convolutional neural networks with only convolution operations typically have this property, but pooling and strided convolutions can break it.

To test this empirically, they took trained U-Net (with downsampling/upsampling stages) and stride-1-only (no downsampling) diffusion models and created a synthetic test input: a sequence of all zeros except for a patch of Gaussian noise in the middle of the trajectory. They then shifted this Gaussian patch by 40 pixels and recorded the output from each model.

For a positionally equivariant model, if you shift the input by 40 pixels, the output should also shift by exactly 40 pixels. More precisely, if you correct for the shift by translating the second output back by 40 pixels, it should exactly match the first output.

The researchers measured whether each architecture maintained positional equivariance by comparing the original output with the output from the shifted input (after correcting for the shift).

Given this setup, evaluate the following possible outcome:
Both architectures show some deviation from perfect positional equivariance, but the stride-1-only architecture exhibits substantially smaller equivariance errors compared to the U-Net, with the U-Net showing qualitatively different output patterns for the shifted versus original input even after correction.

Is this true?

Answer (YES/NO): NO